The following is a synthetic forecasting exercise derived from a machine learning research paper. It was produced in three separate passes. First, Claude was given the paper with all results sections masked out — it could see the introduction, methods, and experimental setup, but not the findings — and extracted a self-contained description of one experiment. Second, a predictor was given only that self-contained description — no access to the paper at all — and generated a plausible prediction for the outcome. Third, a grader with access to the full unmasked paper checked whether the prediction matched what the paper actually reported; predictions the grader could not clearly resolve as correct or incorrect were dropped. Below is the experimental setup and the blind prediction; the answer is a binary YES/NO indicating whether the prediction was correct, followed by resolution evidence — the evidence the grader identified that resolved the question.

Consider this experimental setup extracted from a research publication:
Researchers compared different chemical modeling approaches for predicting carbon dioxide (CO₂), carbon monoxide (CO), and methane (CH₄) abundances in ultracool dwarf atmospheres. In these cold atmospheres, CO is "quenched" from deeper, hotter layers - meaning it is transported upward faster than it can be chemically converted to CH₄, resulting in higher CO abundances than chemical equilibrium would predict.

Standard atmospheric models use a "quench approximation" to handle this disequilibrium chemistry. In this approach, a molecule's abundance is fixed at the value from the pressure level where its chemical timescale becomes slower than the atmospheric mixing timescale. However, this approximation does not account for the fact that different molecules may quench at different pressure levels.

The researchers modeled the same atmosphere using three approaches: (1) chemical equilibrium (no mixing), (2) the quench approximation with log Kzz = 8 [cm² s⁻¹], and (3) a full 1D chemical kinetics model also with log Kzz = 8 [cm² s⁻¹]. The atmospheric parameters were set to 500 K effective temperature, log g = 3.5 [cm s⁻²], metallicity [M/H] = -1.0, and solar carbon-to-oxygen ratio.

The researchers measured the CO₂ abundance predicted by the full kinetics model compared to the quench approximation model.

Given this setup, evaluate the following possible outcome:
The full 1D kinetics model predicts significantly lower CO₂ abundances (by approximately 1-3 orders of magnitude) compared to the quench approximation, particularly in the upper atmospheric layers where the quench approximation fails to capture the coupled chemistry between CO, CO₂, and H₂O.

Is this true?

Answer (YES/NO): NO